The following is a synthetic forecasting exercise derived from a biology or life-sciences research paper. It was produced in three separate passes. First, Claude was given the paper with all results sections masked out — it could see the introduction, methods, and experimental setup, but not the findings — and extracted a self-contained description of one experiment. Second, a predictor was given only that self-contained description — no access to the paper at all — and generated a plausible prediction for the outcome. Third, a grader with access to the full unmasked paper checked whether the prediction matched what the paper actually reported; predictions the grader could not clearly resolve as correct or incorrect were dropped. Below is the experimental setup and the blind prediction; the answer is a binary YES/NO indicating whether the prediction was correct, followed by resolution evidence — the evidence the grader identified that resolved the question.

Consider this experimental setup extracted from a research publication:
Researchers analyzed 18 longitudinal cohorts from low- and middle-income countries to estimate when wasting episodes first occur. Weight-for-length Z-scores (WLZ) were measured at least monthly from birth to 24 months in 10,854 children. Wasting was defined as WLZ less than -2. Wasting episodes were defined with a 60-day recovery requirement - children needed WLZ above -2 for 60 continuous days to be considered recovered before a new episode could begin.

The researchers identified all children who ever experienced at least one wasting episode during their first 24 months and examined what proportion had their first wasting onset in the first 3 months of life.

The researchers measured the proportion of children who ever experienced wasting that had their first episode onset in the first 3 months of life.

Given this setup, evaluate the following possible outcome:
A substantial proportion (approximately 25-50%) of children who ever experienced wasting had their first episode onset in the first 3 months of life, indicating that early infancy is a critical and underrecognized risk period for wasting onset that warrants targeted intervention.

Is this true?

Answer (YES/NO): YES